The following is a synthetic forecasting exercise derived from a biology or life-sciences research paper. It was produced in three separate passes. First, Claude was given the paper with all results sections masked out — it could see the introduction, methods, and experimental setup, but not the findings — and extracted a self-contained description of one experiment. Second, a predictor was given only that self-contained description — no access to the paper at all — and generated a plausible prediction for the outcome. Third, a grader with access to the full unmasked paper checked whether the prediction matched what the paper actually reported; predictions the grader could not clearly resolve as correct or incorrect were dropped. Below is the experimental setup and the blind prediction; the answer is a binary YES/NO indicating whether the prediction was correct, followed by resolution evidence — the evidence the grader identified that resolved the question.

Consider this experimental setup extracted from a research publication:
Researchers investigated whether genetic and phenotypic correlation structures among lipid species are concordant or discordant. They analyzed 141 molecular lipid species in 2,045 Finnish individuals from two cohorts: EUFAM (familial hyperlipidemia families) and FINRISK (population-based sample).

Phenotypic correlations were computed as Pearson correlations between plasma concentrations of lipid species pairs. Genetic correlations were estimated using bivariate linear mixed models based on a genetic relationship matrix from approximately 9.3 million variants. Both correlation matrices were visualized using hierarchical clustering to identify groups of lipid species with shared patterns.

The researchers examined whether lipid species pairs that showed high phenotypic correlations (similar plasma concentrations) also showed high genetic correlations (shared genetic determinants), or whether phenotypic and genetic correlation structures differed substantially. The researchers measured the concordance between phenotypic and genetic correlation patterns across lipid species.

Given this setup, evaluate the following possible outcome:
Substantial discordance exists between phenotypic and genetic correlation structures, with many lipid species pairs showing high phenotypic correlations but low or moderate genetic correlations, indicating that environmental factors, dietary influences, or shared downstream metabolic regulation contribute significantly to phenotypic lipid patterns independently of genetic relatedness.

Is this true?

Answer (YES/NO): NO